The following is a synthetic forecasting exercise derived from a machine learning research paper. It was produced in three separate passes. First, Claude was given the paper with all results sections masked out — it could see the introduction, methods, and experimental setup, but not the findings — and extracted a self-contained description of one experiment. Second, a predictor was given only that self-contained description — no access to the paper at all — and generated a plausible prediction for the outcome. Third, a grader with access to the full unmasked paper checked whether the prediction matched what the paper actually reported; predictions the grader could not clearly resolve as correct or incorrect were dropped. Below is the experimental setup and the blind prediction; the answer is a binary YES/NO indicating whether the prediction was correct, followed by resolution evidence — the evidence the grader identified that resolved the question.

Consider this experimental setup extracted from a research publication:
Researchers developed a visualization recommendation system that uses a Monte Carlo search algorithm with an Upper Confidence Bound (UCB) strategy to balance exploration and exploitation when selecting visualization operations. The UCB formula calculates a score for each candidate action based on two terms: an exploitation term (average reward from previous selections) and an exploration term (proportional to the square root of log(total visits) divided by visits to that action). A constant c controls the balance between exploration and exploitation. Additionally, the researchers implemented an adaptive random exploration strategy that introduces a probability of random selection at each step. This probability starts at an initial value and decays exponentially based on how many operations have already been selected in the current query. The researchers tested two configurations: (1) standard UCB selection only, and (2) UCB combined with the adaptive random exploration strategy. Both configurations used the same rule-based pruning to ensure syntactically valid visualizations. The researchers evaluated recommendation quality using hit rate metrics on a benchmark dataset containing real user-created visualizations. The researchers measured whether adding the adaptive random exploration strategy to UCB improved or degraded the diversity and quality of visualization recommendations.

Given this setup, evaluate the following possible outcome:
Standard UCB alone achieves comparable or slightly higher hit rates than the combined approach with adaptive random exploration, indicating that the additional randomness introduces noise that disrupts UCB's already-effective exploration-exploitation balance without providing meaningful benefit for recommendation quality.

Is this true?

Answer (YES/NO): NO